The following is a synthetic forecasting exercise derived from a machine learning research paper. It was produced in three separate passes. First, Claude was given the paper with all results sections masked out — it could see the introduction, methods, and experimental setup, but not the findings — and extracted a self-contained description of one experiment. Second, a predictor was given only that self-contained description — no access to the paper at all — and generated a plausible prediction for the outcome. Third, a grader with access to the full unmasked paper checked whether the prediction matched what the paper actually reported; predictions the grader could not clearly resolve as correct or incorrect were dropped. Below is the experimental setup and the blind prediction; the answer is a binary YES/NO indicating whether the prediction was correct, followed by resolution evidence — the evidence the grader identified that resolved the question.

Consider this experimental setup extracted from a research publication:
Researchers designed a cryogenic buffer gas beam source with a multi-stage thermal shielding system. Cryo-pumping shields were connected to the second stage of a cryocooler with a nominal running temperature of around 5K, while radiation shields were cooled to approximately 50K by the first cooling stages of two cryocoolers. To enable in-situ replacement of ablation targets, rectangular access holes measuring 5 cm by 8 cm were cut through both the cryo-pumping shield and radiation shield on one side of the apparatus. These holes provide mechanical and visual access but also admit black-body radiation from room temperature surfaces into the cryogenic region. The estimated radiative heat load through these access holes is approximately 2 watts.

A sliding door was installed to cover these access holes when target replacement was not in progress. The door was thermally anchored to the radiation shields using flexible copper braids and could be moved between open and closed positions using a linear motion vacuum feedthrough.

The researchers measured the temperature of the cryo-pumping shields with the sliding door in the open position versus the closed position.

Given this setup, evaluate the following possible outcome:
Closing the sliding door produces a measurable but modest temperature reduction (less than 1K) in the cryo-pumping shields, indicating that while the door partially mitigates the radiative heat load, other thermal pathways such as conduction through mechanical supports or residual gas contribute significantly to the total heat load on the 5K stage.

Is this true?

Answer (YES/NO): NO